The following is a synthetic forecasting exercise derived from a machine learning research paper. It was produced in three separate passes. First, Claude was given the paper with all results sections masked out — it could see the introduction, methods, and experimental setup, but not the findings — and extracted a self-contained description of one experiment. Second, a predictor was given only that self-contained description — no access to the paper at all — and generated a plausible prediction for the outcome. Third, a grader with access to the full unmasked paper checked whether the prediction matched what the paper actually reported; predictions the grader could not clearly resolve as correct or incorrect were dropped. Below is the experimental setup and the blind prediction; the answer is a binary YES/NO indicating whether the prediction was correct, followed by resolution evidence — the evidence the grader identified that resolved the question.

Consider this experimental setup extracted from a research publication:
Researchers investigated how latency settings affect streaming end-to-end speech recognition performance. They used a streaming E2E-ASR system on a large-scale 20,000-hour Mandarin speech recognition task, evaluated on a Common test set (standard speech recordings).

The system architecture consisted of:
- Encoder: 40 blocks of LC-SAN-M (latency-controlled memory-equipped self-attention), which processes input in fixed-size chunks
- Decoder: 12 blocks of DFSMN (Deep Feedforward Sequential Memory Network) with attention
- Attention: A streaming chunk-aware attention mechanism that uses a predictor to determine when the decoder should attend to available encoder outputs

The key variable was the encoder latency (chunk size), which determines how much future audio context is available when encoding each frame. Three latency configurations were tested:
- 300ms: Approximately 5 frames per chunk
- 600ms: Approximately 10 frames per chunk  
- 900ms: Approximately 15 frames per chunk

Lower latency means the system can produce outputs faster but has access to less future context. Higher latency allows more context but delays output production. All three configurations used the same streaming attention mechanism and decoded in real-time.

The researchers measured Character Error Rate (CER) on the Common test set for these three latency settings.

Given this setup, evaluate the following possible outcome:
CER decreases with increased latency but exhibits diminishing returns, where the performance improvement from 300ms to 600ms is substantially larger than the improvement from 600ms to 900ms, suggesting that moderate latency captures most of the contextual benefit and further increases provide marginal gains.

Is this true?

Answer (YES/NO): YES